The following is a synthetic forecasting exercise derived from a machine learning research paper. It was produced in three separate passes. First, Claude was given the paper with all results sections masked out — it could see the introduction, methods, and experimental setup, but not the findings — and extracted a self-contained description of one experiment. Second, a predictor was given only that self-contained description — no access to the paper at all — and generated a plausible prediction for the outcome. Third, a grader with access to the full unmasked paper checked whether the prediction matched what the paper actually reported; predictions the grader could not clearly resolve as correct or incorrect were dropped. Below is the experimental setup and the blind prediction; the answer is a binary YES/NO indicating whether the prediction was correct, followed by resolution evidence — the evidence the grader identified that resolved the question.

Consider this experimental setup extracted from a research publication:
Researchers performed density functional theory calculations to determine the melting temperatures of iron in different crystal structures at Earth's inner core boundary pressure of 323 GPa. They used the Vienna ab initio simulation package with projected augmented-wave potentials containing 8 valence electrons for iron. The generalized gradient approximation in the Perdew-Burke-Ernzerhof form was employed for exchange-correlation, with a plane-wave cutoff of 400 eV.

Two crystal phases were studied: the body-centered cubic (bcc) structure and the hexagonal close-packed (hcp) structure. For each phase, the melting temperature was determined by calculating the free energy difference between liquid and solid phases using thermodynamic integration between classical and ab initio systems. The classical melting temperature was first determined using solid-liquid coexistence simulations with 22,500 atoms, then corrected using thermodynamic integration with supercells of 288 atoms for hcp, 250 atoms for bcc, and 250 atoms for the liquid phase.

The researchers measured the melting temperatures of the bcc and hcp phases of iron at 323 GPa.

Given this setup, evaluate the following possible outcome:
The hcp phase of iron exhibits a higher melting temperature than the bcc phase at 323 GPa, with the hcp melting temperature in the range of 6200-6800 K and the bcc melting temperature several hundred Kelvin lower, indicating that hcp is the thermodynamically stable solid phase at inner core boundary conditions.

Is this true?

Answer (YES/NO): NO